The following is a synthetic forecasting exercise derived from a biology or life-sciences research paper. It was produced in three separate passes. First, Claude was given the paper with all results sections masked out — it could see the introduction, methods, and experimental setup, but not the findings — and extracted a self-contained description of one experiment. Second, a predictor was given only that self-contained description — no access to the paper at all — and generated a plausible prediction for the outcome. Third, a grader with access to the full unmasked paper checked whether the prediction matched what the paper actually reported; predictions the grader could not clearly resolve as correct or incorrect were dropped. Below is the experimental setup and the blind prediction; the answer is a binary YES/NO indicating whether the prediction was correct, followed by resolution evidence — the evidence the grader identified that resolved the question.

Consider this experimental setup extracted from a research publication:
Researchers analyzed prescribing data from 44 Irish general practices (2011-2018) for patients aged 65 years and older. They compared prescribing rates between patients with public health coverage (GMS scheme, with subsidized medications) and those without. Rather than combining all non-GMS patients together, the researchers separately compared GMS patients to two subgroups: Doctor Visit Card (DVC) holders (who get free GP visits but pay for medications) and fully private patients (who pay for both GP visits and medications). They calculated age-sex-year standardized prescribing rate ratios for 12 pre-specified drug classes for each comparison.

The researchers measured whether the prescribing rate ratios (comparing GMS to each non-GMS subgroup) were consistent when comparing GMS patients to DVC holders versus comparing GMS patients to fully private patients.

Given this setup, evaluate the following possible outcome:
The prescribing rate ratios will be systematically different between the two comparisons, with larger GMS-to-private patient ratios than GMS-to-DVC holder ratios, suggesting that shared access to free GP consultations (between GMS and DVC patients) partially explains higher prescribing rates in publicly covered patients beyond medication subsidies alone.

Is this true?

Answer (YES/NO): NO